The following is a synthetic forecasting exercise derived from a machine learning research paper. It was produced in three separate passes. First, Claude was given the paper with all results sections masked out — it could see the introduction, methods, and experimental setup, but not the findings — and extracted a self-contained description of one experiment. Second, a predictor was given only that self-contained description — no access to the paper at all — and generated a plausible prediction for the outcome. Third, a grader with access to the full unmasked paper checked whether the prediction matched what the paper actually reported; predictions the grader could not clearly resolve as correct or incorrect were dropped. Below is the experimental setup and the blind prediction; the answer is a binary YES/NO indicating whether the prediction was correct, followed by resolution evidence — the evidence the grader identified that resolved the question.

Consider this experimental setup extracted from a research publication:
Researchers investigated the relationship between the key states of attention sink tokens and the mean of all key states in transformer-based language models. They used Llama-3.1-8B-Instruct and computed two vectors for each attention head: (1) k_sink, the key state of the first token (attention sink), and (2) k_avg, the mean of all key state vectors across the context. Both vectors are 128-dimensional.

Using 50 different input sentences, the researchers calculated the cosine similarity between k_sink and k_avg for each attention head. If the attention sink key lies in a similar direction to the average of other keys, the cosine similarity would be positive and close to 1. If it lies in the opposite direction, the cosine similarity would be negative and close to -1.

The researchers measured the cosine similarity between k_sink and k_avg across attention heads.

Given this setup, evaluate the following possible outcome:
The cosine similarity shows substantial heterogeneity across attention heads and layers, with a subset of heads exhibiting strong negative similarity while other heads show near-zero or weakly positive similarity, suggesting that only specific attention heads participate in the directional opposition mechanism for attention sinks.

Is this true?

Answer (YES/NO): NO